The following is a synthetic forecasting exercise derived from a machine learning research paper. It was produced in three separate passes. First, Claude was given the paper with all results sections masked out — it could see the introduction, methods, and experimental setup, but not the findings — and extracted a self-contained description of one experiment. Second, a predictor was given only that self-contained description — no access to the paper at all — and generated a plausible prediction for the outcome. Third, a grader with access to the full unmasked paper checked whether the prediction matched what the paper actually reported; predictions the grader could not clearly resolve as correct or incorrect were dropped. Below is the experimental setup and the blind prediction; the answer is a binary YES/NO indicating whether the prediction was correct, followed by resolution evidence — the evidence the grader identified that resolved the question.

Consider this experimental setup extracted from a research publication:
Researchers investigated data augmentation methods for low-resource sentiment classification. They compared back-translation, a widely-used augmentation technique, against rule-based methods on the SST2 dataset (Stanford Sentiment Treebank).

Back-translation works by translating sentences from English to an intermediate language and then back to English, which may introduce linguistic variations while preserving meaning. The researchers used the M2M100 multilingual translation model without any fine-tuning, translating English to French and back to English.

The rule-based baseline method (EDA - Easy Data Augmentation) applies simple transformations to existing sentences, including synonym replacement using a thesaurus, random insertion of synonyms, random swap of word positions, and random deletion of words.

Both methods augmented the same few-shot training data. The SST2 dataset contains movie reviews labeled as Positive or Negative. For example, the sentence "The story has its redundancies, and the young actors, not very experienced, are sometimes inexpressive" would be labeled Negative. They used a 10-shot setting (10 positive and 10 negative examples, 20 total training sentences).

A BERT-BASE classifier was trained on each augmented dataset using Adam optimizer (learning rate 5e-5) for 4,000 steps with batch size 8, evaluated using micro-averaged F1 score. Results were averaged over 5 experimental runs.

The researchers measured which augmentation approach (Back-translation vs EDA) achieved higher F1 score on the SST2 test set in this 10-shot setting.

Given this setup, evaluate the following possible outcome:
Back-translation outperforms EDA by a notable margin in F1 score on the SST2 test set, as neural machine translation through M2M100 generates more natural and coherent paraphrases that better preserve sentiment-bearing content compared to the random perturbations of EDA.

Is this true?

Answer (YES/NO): YES